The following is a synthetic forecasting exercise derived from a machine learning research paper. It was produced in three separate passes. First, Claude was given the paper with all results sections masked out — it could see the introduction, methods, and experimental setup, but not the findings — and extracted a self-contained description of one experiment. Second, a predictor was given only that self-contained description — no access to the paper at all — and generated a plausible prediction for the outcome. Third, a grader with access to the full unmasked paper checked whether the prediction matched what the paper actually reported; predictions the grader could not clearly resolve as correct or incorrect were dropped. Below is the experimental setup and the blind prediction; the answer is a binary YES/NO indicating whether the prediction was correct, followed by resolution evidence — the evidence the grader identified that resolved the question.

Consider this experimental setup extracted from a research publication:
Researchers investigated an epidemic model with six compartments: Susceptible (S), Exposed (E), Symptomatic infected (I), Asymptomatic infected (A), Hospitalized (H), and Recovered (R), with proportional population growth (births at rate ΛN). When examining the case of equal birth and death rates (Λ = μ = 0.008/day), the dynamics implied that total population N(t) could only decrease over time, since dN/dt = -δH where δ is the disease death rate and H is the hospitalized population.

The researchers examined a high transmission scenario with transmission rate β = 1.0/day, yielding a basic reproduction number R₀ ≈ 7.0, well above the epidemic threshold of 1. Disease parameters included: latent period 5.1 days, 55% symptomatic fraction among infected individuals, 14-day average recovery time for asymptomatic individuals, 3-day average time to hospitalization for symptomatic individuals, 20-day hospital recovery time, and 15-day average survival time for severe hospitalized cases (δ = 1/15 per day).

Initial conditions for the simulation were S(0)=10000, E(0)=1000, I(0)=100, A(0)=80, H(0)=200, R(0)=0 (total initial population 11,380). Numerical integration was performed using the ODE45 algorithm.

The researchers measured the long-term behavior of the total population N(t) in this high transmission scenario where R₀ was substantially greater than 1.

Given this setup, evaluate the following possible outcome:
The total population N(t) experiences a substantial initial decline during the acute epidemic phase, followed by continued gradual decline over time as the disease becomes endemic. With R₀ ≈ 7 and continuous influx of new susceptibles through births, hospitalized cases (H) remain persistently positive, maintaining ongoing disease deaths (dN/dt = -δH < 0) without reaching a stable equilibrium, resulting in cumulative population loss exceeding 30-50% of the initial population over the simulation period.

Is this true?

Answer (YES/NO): NO